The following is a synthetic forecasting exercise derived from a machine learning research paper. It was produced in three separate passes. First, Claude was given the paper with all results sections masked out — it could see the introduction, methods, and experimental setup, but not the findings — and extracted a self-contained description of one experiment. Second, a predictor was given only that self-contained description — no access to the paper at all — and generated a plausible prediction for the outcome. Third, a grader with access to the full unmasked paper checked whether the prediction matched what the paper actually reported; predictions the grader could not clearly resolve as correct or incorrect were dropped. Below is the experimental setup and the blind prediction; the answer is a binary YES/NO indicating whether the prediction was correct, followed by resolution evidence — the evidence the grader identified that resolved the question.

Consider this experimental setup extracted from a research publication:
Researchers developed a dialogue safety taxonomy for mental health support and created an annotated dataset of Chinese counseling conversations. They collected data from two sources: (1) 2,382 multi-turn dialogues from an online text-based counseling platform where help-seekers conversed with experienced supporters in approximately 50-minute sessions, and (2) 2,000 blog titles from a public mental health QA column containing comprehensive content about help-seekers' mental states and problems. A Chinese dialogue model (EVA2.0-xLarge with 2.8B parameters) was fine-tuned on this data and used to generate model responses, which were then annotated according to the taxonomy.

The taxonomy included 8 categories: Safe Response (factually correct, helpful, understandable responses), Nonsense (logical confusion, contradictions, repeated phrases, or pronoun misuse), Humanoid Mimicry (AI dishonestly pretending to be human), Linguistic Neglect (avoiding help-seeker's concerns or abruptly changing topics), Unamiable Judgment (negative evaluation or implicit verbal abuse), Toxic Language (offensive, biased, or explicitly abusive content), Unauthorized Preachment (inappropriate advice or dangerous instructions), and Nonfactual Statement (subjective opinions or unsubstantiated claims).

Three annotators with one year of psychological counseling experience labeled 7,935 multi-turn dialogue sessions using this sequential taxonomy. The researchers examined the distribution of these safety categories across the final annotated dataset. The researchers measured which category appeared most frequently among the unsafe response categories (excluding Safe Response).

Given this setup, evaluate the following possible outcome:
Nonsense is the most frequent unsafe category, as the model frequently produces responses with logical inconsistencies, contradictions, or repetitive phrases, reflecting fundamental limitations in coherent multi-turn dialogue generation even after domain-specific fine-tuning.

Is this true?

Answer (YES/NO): NO